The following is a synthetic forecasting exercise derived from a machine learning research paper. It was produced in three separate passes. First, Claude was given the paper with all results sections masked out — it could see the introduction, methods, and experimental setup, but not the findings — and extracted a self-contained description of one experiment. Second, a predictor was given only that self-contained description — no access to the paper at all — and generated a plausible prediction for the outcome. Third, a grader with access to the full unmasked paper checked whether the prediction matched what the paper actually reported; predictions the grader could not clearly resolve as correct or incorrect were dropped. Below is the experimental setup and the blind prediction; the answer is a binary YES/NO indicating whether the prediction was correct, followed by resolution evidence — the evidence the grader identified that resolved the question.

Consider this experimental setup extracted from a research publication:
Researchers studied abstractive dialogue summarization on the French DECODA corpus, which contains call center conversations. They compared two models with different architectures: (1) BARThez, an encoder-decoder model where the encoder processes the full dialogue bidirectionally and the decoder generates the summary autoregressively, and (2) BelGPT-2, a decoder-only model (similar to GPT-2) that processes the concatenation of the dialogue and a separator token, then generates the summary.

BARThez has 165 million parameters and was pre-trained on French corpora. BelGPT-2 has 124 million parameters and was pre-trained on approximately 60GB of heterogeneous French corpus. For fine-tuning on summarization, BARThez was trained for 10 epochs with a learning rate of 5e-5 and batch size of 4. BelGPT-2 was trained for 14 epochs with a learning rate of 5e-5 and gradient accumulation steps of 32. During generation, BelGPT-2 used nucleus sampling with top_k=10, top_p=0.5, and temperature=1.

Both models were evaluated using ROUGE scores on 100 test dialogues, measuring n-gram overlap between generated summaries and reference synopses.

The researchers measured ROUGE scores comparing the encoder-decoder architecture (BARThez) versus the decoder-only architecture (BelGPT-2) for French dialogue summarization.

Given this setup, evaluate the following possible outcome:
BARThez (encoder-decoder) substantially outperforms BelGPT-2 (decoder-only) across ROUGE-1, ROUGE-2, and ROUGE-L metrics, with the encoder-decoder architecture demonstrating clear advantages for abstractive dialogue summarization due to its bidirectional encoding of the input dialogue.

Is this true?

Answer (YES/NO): YES